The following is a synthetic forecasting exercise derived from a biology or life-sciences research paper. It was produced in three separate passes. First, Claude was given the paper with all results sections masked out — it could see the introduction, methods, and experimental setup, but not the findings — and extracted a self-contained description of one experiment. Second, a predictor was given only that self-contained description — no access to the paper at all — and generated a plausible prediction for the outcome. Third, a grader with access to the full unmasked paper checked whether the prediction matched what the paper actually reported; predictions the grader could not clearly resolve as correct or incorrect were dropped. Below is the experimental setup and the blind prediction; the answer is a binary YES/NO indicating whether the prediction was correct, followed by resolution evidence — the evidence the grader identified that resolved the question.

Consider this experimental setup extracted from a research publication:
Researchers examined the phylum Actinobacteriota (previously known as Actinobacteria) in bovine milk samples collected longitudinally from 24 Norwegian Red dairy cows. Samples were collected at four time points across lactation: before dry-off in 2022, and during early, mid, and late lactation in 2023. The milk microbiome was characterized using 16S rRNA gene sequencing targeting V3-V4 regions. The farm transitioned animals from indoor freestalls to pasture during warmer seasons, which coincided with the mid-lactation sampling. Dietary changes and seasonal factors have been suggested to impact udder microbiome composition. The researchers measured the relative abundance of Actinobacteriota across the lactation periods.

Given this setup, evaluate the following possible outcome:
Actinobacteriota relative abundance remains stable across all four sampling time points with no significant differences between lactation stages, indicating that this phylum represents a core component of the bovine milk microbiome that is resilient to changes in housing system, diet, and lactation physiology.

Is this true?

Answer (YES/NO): NO